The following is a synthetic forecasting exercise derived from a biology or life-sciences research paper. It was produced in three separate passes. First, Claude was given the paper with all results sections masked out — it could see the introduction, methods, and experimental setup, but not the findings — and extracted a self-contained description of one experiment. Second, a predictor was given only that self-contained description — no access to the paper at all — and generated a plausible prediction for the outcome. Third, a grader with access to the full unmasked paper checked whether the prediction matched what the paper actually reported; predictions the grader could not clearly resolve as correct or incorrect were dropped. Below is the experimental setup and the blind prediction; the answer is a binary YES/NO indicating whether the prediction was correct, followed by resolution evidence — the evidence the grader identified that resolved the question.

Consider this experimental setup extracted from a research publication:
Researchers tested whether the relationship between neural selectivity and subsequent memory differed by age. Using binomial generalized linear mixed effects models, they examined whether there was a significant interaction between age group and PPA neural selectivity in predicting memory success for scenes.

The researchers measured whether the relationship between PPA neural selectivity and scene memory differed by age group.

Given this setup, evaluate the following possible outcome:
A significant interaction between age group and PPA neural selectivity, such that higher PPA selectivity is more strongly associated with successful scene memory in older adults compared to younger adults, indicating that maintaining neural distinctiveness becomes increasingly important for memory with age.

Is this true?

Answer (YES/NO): NO